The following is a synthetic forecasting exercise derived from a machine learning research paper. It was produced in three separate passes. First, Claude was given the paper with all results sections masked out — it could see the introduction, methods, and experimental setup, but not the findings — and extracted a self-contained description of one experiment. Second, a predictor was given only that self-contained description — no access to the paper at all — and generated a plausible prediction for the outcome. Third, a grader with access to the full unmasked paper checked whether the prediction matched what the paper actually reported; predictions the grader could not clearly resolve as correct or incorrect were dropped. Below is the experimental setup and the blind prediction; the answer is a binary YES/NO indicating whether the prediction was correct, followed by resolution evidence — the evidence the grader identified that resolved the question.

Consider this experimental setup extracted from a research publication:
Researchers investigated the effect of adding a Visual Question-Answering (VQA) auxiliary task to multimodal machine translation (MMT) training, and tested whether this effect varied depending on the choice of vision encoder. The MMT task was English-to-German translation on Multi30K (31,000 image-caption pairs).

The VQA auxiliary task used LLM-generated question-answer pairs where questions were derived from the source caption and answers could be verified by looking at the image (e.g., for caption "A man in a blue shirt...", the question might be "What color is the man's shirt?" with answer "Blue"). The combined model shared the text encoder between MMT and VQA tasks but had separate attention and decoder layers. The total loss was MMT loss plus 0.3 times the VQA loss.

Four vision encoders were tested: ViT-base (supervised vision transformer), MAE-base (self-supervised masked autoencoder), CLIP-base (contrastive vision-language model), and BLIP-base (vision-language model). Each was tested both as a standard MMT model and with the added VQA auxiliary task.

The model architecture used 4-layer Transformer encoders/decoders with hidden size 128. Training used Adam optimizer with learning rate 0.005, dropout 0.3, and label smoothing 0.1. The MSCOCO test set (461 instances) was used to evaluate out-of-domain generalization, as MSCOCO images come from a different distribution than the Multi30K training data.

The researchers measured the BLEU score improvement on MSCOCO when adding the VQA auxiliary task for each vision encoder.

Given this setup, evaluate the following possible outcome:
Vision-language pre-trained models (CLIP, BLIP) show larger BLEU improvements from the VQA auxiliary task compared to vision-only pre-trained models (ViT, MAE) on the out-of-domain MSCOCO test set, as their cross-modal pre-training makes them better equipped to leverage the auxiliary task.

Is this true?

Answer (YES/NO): NO